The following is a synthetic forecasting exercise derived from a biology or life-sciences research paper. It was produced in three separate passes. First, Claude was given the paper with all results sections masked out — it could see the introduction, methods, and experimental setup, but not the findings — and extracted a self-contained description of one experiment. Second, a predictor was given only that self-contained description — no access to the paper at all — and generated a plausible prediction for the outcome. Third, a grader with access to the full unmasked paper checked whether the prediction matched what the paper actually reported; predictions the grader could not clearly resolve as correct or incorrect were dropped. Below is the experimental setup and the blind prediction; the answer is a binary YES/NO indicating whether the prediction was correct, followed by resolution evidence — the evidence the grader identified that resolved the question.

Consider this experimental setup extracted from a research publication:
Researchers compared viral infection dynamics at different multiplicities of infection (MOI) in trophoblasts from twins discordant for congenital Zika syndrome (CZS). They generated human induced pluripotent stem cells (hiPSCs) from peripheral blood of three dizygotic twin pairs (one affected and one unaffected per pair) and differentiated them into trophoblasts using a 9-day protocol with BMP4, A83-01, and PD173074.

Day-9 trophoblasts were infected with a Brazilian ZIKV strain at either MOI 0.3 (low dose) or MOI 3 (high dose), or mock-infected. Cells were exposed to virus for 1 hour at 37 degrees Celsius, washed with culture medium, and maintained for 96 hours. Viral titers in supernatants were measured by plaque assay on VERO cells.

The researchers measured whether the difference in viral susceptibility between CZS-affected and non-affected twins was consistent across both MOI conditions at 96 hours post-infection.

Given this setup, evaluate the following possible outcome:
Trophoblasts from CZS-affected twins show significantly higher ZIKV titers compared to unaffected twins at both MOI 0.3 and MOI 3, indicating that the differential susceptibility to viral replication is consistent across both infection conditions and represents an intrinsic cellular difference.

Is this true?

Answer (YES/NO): NO